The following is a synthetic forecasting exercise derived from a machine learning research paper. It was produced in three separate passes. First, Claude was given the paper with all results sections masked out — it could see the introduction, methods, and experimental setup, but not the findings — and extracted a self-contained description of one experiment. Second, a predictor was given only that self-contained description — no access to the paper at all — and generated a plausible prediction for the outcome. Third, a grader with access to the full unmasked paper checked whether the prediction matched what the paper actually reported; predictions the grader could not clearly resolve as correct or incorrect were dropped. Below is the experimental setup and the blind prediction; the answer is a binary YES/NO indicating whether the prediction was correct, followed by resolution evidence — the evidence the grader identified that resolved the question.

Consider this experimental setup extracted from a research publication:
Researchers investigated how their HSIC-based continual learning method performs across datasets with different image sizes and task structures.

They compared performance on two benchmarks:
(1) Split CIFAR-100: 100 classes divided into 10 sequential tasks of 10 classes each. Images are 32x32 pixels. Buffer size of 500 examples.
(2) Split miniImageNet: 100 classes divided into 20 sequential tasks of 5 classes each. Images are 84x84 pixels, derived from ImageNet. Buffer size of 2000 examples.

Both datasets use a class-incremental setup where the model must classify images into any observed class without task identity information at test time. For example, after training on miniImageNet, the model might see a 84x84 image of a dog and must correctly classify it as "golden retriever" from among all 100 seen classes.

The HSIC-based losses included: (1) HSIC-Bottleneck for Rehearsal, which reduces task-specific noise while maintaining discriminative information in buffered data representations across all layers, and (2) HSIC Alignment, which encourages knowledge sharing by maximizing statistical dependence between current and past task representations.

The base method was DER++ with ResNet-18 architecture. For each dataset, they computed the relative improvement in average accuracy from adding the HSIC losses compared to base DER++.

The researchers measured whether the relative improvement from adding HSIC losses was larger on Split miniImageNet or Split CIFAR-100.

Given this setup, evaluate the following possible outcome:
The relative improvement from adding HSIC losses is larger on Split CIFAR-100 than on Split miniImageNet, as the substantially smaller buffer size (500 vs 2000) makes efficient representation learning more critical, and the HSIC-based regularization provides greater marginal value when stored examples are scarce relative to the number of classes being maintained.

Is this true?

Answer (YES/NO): NO